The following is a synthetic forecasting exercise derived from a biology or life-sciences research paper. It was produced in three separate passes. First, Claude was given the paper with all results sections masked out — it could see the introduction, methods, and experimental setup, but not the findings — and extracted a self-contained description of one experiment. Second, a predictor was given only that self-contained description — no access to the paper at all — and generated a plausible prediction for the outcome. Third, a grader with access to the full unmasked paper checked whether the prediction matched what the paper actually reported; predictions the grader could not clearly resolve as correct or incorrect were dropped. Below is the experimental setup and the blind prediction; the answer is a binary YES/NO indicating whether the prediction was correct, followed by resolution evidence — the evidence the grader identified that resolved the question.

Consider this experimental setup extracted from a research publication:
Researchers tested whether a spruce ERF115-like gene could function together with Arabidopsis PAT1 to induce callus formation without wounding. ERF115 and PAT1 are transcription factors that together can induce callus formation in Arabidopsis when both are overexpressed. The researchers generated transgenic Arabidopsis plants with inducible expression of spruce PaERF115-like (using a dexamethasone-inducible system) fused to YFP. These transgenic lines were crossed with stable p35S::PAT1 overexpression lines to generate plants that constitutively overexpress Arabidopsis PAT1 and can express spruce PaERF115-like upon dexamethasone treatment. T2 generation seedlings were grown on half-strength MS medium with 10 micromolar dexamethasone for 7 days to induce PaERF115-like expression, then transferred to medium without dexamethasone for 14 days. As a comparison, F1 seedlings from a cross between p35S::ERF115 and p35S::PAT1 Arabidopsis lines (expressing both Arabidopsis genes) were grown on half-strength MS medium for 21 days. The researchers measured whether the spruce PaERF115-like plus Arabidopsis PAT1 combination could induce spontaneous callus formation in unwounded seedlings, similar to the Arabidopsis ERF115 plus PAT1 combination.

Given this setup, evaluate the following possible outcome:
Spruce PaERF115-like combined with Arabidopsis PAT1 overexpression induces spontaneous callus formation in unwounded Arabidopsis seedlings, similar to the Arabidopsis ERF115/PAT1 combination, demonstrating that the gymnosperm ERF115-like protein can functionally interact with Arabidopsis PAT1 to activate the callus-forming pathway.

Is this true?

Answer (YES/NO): YES